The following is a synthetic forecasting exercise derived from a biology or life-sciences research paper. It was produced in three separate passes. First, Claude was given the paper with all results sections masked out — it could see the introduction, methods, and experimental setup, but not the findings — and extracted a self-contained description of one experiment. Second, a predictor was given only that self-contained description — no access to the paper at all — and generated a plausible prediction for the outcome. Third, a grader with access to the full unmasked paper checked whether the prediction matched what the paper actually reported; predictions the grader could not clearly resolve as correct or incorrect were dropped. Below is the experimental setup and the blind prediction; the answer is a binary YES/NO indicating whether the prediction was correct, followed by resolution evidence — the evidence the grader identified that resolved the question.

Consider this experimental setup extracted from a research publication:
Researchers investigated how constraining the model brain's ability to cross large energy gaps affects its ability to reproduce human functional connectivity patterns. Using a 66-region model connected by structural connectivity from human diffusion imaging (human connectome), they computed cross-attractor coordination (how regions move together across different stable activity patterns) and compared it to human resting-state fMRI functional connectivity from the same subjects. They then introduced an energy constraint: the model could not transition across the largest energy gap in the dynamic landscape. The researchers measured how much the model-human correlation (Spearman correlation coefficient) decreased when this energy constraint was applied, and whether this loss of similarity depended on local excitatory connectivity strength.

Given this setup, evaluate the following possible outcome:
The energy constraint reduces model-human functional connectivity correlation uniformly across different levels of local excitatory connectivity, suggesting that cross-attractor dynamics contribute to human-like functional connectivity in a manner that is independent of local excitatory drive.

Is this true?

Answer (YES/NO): NO